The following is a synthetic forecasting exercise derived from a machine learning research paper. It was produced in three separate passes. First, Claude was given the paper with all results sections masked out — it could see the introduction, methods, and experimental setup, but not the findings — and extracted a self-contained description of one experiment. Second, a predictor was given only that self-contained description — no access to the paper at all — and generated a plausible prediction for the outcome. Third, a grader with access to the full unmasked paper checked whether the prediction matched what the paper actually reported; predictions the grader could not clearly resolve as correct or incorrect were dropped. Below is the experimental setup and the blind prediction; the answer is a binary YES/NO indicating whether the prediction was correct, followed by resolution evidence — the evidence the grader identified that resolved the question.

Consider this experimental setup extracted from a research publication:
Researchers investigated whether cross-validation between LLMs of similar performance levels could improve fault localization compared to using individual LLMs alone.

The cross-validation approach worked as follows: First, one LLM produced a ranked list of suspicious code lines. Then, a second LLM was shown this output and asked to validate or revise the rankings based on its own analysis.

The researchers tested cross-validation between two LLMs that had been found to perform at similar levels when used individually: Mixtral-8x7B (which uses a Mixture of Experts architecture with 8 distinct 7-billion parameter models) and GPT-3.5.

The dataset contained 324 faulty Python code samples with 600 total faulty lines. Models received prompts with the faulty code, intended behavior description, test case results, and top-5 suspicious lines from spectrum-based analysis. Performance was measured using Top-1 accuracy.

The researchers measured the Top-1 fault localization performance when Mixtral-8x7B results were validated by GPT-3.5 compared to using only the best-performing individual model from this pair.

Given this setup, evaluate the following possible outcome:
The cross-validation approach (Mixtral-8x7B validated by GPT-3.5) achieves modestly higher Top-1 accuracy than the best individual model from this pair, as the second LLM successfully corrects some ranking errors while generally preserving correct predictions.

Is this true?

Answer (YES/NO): YES